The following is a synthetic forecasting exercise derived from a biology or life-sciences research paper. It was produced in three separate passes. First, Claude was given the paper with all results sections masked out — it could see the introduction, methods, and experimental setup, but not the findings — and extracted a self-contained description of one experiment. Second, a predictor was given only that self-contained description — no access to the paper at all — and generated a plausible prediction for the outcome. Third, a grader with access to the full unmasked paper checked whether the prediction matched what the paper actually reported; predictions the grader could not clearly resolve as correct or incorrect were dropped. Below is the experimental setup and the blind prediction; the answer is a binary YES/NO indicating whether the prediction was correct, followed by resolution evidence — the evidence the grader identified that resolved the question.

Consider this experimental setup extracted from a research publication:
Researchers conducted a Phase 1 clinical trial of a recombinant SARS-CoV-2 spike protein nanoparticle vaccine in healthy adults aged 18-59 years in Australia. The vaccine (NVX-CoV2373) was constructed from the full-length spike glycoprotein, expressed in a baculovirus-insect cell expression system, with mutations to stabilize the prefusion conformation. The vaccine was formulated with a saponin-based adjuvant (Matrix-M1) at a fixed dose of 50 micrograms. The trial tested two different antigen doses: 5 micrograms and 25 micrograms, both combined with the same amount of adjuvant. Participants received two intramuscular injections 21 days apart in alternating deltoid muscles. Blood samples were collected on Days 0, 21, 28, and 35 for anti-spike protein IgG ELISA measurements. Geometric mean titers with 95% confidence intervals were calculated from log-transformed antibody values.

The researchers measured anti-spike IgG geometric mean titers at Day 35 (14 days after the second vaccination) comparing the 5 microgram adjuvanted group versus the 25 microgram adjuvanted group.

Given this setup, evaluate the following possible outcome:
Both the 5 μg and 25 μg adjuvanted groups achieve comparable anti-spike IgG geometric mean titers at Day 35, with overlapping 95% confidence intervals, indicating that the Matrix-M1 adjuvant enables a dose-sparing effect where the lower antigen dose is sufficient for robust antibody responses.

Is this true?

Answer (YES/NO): YES